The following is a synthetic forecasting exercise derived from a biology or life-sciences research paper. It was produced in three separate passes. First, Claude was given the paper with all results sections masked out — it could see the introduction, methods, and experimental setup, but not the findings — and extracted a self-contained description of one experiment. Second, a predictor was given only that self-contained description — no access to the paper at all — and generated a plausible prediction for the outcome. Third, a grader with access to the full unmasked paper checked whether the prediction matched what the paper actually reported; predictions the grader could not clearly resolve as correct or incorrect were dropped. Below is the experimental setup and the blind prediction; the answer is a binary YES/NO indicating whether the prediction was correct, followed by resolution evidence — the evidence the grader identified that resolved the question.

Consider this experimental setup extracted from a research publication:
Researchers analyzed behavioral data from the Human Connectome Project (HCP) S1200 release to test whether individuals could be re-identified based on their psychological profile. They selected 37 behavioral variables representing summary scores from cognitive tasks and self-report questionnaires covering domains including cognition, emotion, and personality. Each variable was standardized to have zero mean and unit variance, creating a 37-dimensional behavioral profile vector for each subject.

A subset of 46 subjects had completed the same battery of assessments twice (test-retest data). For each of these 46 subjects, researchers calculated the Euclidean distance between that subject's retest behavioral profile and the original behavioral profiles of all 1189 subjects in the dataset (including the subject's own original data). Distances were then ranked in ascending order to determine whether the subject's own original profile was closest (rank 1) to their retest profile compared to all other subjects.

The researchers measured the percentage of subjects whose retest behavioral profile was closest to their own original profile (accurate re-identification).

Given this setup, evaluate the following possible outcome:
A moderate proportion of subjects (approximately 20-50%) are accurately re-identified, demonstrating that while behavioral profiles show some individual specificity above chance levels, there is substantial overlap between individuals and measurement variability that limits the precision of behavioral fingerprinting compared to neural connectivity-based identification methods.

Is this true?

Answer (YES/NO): NO